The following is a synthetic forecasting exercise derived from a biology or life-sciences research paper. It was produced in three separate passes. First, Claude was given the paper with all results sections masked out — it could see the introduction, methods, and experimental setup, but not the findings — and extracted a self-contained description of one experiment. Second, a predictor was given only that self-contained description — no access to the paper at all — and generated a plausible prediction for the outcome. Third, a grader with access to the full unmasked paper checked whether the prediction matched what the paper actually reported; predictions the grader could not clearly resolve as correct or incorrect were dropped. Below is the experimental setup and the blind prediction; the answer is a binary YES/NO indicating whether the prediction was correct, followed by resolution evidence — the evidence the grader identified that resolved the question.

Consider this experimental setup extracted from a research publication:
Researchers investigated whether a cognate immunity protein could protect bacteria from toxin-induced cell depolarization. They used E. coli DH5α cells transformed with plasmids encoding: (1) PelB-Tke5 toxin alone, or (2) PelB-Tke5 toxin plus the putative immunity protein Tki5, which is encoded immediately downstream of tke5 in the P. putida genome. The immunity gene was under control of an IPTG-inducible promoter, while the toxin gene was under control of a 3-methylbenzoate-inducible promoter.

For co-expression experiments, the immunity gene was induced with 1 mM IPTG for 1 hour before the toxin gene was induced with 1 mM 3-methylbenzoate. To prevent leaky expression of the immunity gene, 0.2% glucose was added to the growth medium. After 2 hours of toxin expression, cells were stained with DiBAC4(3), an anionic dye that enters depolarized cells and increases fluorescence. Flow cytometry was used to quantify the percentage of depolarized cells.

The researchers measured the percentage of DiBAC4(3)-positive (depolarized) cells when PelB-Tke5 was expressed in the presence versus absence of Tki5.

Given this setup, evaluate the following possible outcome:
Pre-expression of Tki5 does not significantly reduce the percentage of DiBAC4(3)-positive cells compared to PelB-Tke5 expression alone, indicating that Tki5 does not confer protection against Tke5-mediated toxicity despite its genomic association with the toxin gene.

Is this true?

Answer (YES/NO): NO